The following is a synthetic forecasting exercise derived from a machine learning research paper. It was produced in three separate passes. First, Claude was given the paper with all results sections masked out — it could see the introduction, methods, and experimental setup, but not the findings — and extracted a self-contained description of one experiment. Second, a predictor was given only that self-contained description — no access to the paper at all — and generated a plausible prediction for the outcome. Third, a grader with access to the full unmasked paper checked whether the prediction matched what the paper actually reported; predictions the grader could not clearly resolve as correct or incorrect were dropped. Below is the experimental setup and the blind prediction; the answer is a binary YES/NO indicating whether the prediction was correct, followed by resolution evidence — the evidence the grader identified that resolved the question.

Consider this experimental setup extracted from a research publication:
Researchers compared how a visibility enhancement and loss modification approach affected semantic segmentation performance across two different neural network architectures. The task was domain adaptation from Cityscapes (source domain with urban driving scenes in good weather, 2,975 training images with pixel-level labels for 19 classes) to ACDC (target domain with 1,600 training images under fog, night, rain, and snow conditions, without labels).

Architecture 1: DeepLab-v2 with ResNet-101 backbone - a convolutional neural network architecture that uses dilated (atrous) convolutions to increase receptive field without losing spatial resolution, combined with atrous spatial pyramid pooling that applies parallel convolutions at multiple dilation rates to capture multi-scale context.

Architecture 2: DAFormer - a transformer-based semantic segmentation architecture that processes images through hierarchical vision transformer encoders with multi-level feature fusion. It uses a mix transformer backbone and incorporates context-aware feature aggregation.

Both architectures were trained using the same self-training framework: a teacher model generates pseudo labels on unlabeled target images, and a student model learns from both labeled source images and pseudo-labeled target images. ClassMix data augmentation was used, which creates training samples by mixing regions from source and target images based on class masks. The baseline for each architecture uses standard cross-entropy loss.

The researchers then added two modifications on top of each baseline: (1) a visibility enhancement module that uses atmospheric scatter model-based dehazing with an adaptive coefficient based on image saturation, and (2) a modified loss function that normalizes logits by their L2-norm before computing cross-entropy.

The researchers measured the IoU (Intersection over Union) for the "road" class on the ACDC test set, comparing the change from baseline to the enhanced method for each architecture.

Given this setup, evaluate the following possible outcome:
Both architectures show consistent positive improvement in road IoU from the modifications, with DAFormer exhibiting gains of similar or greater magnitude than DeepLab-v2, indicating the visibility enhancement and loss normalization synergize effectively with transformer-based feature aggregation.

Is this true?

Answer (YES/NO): NO